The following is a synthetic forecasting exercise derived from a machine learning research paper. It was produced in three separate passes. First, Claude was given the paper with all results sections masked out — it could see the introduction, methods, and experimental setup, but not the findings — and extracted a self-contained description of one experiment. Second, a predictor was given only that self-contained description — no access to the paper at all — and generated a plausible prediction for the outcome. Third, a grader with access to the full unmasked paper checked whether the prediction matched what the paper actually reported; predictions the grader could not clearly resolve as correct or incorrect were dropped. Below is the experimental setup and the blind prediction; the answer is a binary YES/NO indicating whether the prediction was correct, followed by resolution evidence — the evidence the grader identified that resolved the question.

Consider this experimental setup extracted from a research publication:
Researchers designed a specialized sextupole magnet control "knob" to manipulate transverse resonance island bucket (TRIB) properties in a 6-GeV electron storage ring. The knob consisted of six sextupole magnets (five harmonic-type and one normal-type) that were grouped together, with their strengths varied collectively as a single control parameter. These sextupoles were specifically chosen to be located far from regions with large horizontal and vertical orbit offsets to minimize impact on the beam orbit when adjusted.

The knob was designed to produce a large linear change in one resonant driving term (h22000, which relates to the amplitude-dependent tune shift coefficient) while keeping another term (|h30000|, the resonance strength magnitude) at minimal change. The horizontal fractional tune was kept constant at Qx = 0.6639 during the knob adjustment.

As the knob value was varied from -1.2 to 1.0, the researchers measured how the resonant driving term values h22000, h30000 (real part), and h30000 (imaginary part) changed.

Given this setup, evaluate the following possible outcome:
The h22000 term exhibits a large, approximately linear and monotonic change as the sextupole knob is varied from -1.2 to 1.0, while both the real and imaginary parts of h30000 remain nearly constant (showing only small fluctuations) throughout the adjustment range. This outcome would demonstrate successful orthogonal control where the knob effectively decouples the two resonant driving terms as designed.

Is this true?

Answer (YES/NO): NO